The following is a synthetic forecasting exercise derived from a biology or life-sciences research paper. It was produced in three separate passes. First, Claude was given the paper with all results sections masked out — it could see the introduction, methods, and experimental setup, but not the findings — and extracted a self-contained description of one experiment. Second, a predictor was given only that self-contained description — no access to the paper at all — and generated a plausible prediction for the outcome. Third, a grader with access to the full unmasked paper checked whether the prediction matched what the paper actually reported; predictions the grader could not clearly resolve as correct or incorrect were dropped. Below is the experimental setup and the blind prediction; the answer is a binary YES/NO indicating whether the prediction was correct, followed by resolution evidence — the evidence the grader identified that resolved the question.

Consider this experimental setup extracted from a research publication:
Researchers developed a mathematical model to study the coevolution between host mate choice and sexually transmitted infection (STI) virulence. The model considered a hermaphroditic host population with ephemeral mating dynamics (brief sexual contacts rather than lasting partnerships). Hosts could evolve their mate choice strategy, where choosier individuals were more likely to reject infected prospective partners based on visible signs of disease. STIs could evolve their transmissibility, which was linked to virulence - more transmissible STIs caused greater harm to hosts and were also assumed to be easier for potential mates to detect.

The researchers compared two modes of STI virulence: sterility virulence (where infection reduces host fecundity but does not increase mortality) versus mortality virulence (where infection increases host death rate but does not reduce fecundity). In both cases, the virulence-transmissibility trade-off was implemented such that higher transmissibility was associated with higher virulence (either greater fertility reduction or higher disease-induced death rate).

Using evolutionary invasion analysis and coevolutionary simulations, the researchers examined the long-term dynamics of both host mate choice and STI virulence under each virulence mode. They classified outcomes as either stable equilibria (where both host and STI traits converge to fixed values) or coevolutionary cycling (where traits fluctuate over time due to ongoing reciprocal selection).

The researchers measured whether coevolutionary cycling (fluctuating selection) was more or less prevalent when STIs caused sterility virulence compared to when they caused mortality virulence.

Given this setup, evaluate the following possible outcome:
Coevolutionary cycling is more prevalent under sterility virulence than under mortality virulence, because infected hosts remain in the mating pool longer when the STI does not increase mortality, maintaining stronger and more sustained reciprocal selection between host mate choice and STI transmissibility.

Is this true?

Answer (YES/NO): YES